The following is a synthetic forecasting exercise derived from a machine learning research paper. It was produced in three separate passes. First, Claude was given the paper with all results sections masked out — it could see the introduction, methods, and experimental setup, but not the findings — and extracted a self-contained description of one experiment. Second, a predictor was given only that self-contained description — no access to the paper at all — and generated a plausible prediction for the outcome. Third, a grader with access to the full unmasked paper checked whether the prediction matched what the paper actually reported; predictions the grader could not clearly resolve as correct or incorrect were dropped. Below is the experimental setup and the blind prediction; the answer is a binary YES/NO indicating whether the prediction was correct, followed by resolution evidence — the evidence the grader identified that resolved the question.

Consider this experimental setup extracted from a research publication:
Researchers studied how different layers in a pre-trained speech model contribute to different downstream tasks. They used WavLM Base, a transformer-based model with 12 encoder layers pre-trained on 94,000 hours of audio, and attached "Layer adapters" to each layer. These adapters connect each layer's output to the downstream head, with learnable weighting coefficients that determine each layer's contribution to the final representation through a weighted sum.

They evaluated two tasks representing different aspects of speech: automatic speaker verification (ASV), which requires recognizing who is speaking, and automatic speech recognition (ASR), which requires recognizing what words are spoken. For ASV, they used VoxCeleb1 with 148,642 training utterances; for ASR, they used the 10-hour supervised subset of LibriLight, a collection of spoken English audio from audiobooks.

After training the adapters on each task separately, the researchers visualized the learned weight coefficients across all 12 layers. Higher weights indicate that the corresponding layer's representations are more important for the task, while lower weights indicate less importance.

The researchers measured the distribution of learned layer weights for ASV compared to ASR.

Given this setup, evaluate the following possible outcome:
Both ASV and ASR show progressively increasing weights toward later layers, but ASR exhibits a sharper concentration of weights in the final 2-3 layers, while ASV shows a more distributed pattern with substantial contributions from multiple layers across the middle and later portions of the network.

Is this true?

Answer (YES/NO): NO